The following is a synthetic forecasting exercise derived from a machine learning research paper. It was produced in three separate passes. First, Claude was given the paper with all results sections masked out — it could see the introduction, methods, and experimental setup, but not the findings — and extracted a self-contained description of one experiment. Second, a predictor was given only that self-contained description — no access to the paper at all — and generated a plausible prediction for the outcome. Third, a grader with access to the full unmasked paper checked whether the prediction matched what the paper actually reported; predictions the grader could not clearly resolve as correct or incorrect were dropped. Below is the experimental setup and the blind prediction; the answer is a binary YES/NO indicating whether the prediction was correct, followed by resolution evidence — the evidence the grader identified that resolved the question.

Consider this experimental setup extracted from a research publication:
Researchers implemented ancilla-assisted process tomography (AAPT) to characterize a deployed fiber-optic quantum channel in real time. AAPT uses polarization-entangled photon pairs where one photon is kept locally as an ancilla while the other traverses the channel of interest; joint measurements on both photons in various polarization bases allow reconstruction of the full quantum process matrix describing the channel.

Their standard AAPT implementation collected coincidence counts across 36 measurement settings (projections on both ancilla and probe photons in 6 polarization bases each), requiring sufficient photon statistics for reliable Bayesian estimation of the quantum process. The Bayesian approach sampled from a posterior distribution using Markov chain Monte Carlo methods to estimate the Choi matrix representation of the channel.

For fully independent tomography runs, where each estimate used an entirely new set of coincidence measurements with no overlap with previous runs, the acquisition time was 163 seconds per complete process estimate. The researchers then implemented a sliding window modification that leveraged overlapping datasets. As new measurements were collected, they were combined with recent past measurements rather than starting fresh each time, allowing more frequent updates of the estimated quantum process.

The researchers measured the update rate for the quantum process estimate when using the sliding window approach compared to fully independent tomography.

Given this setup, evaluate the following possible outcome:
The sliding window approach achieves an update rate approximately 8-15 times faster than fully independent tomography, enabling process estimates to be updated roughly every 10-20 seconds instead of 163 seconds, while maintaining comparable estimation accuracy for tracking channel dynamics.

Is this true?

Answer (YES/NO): NO